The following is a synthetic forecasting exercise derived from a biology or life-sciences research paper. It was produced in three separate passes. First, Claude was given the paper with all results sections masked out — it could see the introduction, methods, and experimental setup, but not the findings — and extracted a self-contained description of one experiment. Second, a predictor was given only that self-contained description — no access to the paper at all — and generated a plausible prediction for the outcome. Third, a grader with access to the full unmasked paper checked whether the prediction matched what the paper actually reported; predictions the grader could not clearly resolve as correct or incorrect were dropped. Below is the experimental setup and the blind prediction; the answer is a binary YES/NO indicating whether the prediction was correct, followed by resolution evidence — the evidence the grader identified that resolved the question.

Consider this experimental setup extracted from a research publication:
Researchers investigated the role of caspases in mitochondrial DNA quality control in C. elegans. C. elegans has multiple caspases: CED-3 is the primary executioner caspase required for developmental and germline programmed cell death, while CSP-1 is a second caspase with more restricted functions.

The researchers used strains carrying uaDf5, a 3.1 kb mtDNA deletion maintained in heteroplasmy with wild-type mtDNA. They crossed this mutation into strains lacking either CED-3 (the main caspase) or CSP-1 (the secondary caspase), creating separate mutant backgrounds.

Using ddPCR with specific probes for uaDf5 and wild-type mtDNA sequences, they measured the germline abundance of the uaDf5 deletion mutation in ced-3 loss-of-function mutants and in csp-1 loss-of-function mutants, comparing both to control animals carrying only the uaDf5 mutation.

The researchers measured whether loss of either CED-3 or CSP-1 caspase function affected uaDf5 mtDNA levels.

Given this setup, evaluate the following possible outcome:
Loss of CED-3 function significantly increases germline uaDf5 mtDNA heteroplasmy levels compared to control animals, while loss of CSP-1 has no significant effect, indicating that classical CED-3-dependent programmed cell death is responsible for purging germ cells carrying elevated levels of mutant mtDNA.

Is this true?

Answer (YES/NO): NO